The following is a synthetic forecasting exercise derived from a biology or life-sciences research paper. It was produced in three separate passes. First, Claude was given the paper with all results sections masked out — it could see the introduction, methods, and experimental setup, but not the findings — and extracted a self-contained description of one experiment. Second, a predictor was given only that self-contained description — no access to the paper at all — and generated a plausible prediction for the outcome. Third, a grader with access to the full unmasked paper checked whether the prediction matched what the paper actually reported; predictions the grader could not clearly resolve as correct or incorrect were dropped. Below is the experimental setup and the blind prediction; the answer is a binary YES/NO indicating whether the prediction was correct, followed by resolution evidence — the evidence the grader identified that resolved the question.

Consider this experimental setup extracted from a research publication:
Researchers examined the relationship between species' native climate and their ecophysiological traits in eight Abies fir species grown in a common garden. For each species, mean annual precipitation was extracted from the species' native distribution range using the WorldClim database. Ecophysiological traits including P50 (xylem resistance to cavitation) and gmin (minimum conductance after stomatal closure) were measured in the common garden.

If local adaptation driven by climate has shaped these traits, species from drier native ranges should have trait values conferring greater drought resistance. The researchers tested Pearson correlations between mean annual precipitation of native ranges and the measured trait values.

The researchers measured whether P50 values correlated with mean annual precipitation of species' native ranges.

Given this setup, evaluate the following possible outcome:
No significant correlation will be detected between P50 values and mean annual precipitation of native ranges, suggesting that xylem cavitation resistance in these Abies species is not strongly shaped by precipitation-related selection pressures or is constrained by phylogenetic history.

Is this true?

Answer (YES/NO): NO